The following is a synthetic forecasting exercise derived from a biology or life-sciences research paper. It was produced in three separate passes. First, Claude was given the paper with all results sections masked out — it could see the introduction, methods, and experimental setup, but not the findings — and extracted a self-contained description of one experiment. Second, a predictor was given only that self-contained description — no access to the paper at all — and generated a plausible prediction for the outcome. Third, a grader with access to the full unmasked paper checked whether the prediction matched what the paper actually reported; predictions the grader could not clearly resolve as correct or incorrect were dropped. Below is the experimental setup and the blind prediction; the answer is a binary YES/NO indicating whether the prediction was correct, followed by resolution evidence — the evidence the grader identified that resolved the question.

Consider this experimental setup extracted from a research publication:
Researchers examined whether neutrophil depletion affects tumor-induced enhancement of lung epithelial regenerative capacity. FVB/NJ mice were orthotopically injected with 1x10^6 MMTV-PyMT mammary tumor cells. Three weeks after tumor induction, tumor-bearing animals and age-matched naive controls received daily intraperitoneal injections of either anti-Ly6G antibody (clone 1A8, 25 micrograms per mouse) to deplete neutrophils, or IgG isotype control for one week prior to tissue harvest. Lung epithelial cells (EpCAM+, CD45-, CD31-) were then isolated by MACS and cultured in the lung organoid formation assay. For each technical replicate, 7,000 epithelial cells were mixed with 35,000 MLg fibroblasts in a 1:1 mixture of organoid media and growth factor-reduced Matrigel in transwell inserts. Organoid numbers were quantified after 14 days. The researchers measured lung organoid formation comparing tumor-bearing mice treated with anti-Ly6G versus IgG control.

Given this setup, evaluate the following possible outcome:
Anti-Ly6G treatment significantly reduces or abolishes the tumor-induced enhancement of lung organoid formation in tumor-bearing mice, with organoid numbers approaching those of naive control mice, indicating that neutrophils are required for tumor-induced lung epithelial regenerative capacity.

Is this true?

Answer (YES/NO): YES